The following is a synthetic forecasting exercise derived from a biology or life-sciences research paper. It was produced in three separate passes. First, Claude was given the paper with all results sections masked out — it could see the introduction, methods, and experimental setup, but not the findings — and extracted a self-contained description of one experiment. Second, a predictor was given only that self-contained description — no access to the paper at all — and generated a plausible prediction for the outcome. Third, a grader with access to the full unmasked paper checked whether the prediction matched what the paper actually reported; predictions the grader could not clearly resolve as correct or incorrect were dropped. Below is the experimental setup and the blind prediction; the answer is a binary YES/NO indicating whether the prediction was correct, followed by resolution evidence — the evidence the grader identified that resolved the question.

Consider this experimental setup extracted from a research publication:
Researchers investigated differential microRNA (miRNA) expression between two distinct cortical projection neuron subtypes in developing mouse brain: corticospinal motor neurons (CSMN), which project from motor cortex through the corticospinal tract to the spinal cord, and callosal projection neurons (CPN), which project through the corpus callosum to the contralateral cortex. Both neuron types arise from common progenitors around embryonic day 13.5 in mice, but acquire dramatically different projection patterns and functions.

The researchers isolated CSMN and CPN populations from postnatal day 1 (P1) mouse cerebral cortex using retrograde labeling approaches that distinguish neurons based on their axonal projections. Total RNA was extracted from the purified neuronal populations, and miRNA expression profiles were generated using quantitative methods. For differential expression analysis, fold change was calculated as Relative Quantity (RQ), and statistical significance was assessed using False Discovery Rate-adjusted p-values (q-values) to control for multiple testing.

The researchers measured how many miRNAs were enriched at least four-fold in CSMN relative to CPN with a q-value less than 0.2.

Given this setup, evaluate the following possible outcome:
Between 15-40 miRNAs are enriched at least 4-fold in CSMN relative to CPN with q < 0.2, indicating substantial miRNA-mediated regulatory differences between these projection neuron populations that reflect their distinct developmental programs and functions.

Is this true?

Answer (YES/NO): YES